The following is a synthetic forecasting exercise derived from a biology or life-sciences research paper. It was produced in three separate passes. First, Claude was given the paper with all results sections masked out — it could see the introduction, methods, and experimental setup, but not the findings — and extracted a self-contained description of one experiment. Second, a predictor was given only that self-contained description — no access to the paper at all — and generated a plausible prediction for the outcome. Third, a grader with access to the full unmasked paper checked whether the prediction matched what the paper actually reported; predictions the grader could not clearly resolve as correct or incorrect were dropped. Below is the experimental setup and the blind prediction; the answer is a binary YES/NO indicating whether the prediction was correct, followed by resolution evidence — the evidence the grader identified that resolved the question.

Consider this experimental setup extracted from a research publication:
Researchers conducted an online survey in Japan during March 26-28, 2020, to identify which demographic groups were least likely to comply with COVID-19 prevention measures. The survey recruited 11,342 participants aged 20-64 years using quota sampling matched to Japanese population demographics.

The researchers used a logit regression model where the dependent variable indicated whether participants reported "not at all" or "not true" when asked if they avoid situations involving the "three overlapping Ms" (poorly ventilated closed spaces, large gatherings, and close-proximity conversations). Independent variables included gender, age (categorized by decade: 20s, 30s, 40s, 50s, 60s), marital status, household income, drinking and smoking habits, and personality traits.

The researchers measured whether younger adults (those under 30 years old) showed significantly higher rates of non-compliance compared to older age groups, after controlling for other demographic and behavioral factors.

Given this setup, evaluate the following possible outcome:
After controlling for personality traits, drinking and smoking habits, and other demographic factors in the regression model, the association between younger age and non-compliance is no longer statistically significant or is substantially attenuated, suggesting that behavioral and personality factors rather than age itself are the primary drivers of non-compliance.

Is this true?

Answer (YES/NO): NO